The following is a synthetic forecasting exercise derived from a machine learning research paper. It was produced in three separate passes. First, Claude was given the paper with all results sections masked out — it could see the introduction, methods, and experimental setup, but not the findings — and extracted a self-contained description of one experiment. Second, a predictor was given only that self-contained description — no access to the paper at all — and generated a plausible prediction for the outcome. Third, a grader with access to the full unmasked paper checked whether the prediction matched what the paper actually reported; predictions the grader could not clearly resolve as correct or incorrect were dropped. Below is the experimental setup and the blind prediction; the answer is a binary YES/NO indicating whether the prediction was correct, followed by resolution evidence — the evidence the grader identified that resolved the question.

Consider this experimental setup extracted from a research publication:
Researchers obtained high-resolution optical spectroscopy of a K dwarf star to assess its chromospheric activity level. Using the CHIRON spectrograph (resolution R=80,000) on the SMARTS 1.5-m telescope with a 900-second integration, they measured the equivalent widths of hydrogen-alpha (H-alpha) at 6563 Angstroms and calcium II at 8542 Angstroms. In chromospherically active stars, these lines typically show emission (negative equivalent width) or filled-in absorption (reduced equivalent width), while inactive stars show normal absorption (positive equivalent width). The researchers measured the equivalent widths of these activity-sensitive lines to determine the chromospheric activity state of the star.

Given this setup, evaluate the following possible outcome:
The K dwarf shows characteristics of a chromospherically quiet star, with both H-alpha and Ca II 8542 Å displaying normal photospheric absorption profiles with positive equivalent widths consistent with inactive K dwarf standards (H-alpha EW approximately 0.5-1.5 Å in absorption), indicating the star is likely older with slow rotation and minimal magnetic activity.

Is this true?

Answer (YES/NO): YES